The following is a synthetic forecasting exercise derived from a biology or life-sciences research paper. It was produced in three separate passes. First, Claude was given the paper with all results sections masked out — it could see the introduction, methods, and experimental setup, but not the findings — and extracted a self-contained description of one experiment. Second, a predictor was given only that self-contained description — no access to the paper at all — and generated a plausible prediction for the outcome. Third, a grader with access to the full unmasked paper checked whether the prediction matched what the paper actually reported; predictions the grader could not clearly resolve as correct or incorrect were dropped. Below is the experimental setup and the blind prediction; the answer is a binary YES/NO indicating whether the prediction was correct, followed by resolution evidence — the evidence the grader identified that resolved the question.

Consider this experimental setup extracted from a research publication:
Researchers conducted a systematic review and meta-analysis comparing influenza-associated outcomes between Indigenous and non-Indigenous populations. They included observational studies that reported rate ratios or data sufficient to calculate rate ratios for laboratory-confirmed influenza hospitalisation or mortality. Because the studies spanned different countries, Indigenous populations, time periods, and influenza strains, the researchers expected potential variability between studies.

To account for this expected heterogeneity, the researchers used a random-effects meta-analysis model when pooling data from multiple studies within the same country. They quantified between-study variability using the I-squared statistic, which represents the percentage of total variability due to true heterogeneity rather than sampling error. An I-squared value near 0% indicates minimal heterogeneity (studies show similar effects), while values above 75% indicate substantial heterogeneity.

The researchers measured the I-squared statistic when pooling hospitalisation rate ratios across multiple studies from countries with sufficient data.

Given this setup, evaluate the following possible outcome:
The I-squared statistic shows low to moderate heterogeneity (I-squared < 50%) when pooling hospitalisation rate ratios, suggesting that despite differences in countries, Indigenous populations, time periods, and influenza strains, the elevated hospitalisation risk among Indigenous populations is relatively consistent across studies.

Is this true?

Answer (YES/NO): NO